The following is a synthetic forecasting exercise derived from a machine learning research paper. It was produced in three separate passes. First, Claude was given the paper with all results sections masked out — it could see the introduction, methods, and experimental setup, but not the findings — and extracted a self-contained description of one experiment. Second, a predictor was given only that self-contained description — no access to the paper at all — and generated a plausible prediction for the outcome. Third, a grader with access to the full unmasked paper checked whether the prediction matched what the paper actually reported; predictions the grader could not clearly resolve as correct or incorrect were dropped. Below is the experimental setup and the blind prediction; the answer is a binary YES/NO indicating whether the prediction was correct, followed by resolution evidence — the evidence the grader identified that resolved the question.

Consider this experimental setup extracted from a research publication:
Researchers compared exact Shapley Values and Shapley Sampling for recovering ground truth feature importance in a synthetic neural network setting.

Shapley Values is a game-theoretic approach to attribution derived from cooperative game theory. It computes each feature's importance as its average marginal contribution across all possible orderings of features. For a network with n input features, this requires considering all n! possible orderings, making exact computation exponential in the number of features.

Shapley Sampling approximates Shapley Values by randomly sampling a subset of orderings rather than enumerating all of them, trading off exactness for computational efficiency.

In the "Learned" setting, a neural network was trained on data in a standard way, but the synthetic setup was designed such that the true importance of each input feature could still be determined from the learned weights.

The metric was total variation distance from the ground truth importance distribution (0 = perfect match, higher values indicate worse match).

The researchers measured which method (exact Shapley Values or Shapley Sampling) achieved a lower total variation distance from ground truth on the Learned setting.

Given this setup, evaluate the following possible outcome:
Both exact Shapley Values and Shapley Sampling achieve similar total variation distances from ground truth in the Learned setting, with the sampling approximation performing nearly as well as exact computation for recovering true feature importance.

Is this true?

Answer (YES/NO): NO